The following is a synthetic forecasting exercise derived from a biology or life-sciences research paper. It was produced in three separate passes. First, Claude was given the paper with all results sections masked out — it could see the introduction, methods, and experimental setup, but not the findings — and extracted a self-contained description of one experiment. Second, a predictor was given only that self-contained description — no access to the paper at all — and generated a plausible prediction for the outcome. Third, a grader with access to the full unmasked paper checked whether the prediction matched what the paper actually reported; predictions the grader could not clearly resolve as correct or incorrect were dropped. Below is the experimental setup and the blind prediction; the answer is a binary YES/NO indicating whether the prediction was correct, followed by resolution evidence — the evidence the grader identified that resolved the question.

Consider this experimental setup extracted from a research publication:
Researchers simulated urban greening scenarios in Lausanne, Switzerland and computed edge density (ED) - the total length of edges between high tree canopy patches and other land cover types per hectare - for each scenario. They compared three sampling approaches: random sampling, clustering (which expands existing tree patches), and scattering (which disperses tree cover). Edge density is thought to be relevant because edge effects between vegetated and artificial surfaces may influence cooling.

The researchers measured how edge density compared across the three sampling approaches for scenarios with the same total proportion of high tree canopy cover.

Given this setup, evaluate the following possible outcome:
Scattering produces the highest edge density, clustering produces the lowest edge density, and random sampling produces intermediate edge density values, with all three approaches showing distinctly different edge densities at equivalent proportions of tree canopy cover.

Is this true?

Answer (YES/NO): NO